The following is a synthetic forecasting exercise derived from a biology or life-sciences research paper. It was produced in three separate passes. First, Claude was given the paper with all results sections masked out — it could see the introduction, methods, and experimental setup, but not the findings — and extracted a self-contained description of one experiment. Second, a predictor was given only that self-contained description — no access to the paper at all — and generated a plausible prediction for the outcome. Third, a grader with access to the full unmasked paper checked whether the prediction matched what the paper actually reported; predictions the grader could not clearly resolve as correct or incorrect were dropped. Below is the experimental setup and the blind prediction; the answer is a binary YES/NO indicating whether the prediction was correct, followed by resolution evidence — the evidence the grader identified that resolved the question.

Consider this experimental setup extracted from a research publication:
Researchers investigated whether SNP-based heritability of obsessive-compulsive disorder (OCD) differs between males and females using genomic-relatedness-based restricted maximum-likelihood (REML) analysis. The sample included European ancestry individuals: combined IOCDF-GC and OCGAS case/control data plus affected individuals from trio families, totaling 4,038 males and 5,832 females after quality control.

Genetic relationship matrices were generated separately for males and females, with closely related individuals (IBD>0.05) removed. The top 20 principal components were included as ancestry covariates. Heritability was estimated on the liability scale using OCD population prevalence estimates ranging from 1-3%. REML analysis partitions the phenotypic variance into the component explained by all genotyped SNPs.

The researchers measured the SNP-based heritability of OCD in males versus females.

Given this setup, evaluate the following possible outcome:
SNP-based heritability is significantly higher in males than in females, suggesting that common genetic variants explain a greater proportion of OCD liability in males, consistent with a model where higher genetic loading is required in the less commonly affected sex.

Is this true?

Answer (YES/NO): NO